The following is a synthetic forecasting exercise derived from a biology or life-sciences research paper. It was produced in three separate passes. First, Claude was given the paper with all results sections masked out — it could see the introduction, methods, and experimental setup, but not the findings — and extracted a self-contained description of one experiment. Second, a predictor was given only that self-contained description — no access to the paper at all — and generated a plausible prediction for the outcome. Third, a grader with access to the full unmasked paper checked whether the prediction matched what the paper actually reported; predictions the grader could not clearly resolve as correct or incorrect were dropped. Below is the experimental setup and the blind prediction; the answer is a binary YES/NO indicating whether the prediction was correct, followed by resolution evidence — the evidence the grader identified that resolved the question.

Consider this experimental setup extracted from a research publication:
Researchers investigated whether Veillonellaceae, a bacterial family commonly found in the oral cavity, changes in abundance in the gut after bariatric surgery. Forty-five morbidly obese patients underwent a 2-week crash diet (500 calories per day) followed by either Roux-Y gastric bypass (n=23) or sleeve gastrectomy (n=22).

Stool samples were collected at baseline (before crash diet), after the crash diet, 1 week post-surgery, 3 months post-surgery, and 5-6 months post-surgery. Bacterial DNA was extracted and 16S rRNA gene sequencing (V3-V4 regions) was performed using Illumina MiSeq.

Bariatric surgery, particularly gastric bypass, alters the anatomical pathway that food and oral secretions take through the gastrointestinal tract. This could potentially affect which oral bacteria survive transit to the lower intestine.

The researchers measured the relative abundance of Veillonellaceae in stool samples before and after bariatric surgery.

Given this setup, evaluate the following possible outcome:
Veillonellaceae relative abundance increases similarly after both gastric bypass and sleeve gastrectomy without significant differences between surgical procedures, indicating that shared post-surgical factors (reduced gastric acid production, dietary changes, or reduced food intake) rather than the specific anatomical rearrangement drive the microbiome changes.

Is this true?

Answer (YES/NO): YES